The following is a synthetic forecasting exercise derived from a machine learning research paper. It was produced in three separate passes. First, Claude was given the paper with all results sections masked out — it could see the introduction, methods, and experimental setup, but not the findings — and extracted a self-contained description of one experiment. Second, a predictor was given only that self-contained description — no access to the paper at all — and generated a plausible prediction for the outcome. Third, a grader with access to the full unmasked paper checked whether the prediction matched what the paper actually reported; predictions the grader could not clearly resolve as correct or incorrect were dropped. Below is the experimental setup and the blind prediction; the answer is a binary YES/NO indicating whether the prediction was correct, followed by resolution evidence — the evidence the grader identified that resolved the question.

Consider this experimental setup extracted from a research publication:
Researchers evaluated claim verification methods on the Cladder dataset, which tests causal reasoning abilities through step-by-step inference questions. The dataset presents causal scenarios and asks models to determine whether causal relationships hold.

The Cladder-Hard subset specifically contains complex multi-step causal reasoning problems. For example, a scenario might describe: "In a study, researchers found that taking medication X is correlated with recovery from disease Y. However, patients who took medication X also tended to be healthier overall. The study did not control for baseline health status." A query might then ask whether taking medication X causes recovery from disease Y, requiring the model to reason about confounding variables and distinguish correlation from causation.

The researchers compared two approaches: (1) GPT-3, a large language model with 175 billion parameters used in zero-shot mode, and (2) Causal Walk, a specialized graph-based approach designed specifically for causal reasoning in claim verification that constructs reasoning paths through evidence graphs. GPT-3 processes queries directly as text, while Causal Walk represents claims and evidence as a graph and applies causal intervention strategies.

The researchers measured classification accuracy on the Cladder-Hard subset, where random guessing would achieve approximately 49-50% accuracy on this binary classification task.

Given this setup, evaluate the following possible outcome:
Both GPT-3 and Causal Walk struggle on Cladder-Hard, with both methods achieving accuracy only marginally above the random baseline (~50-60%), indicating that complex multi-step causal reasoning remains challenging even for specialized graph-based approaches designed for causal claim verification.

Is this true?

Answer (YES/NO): NO